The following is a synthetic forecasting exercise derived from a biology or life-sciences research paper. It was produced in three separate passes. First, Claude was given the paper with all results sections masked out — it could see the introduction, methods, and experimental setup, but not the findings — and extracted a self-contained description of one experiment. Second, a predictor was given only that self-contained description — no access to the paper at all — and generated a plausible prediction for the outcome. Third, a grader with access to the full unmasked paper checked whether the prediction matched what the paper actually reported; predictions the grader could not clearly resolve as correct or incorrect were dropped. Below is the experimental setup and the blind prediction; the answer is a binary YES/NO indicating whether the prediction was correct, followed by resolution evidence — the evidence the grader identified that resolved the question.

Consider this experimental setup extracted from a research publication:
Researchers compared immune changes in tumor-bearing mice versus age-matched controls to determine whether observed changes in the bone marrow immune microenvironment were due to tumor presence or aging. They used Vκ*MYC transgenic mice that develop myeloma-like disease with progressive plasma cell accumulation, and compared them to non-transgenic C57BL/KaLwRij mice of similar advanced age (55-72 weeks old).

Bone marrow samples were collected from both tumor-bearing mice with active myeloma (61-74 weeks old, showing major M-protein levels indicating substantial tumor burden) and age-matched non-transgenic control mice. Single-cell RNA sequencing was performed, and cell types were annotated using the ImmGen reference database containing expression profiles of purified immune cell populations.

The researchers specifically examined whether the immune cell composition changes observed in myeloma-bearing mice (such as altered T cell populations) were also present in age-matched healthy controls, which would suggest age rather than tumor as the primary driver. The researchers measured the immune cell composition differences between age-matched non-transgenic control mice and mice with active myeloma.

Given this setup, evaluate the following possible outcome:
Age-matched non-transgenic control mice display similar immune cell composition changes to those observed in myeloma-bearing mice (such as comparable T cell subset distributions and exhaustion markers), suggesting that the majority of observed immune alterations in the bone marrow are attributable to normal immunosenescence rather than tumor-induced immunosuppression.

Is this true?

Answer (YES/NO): NO